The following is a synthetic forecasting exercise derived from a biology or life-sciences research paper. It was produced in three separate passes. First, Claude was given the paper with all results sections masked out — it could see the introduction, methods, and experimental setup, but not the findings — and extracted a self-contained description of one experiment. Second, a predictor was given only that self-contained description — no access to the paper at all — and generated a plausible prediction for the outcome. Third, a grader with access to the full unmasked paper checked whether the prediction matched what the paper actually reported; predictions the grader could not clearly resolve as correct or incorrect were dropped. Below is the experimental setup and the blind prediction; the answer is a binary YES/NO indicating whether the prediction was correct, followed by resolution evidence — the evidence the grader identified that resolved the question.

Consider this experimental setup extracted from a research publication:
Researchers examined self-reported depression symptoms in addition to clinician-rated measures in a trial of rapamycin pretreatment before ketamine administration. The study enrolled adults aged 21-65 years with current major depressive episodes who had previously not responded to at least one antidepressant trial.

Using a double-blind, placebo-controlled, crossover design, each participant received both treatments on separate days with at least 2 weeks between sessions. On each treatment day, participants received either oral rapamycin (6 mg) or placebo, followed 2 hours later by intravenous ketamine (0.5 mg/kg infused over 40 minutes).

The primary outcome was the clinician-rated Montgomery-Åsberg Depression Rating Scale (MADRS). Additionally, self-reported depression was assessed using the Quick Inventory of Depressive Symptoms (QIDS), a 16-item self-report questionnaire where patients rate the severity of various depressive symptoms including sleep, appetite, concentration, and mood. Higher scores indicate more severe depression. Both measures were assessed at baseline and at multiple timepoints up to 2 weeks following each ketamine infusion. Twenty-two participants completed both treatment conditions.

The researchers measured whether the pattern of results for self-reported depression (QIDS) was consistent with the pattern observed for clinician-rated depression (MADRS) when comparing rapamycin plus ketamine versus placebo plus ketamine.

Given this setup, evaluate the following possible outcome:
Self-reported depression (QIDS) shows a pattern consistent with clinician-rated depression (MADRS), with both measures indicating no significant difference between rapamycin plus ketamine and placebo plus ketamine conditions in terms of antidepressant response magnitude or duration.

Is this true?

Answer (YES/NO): NO